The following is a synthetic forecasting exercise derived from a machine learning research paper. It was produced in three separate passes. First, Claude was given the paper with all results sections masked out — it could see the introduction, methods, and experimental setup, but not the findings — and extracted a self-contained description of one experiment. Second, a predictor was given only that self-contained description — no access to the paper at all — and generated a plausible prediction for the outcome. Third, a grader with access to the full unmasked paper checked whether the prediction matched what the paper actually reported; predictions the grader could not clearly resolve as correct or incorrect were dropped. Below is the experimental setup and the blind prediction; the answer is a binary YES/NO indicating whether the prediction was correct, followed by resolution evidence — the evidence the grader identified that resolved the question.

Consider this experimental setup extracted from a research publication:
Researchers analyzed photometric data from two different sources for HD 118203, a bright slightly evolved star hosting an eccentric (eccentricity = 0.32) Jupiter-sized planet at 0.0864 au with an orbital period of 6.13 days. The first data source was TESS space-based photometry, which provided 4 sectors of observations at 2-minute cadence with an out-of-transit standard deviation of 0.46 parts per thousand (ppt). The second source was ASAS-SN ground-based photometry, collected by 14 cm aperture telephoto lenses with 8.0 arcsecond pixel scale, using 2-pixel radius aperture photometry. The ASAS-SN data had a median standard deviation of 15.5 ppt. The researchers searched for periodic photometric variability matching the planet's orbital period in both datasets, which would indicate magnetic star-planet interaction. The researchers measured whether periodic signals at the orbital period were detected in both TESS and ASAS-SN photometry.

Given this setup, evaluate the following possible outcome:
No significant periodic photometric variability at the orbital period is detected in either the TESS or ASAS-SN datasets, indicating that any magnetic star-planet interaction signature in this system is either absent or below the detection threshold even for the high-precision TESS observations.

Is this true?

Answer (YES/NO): NO